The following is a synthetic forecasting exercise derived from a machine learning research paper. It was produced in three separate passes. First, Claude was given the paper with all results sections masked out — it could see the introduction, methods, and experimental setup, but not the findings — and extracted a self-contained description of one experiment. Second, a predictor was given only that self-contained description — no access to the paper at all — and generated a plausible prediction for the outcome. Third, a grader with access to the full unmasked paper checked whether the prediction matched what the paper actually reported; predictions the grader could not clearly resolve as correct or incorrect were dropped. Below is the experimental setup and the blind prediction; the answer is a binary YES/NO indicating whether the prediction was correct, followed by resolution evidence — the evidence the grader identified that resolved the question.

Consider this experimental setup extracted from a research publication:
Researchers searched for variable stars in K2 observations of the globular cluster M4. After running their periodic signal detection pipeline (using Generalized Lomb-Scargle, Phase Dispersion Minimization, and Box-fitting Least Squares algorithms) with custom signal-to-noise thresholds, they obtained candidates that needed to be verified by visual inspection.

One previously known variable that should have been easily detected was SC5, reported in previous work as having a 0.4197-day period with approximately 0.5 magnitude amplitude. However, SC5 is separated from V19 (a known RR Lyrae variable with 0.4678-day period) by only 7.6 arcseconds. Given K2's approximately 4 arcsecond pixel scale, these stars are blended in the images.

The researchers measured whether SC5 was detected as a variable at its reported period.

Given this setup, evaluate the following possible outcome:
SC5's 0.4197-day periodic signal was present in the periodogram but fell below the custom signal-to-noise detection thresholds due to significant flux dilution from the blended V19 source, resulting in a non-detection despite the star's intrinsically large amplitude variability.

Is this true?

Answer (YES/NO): NO